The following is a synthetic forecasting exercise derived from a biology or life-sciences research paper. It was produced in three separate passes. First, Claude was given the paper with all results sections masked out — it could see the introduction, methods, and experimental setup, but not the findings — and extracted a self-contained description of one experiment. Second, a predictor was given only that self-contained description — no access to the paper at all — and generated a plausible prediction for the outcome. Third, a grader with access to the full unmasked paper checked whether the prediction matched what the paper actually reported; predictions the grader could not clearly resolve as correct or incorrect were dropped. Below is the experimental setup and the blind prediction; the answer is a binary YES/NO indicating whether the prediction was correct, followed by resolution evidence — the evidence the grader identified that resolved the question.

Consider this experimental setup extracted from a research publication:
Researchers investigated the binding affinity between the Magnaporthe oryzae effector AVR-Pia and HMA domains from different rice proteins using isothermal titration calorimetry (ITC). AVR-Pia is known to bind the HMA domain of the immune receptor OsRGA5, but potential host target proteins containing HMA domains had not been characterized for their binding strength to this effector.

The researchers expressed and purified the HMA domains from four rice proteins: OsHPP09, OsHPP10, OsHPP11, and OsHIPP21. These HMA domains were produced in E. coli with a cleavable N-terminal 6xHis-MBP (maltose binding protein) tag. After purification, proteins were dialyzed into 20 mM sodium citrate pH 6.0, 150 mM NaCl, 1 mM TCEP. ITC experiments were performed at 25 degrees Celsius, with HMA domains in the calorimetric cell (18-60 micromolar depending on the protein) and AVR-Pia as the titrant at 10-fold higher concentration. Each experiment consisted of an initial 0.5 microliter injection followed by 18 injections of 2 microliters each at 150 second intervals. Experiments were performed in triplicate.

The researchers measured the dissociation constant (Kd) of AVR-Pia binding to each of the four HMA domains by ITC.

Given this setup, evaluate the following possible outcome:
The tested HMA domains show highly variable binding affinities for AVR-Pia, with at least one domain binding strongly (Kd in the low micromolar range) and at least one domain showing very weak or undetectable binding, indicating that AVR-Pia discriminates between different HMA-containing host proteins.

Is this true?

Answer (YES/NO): NO